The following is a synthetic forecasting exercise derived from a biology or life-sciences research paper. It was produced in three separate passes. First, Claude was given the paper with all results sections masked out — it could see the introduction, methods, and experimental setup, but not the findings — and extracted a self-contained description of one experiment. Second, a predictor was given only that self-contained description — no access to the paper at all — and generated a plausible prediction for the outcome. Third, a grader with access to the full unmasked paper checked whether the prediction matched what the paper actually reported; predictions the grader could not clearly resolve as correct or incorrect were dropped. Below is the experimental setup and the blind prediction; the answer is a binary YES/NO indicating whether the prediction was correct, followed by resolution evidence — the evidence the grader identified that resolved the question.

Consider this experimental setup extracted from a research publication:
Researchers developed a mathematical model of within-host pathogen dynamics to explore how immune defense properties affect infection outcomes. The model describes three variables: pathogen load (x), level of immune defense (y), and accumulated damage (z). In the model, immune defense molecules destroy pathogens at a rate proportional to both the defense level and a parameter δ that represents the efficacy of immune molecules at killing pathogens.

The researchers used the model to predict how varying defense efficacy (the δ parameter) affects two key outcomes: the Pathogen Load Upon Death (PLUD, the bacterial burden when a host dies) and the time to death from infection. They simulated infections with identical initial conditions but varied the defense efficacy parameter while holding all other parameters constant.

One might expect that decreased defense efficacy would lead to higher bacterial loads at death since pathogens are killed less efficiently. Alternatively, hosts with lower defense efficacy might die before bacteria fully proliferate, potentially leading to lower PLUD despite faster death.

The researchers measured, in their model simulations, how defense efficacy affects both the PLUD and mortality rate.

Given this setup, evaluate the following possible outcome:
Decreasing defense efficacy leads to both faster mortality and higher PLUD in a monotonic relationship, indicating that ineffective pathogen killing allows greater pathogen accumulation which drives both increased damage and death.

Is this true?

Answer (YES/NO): YES